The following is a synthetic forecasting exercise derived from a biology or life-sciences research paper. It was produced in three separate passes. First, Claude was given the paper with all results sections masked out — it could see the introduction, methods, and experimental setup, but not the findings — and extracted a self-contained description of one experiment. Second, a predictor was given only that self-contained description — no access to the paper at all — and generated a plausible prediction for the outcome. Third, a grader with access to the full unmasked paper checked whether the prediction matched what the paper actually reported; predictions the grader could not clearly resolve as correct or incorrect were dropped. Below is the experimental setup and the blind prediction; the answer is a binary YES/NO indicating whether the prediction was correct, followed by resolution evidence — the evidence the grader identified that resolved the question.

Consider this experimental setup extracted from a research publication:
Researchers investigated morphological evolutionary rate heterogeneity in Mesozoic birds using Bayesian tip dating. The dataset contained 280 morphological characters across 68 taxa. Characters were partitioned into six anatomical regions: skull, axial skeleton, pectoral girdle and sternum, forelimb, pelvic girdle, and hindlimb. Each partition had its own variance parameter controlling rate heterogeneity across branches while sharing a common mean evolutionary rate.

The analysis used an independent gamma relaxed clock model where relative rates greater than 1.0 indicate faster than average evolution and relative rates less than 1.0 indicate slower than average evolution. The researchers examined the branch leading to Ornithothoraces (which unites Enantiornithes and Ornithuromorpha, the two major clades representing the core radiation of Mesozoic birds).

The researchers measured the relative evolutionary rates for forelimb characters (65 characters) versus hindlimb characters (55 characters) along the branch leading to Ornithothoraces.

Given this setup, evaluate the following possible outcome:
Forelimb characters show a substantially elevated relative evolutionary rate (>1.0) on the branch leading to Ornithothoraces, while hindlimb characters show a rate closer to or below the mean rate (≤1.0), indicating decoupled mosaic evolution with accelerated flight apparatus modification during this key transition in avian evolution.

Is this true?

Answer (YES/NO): YES